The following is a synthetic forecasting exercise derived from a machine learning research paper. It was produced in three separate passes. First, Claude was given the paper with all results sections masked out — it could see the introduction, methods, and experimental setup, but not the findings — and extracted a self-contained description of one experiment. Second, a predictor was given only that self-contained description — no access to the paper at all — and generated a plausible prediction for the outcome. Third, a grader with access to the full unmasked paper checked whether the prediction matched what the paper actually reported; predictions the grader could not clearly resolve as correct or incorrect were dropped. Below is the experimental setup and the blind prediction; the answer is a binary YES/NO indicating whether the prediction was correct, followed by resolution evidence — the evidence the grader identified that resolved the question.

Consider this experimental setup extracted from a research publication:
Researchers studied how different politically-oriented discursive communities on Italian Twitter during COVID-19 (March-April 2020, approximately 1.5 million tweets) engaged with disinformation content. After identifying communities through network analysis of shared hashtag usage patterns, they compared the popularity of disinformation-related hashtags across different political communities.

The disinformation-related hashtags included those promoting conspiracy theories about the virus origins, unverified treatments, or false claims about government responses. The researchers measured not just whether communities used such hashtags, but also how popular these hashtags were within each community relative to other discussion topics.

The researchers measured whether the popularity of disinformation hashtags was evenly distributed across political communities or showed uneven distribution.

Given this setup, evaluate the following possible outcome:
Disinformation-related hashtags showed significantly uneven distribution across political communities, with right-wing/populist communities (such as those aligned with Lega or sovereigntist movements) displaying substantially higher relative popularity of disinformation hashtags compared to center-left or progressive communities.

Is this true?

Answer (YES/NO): YES